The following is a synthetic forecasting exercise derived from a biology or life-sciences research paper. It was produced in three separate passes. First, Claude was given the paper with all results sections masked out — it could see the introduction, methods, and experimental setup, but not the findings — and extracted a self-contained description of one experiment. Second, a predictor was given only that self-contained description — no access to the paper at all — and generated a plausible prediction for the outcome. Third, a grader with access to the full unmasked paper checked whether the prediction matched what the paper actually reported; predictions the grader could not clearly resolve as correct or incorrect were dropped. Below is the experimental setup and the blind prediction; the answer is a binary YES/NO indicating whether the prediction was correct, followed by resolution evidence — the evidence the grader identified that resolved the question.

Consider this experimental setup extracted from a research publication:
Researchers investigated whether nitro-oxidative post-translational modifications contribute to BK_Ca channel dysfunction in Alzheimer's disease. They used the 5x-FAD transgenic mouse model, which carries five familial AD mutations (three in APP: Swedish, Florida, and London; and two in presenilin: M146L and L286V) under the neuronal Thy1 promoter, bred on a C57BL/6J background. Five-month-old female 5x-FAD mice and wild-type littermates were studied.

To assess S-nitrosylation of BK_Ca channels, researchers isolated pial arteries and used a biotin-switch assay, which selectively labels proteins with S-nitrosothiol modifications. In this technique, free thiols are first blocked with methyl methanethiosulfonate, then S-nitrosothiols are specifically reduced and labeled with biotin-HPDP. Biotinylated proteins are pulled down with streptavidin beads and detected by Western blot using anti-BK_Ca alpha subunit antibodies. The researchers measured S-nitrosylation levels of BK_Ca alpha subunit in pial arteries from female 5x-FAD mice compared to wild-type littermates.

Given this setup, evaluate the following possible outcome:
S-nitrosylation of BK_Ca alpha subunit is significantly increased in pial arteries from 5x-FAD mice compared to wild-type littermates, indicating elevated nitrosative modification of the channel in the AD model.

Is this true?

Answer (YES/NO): YES